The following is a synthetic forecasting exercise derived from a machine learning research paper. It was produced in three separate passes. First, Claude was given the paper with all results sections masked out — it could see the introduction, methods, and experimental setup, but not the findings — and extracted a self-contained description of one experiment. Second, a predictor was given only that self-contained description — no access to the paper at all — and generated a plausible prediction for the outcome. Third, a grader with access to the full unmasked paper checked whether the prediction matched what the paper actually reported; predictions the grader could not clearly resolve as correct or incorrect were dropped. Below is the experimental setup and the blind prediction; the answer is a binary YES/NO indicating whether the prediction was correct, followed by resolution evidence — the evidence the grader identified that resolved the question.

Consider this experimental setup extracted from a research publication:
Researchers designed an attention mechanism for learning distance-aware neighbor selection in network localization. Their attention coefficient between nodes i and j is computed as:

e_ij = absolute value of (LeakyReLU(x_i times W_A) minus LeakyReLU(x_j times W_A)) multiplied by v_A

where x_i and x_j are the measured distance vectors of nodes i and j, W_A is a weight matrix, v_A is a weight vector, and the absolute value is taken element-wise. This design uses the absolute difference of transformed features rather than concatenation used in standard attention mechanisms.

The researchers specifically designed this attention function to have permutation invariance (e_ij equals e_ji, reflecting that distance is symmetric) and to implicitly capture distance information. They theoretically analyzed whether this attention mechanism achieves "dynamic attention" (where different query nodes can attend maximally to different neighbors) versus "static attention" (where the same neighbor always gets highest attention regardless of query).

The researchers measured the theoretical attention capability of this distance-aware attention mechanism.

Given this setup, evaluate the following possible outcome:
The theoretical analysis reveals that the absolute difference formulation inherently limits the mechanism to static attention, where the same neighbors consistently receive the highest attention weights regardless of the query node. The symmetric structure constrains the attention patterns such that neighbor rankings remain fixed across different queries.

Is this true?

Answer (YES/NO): NO